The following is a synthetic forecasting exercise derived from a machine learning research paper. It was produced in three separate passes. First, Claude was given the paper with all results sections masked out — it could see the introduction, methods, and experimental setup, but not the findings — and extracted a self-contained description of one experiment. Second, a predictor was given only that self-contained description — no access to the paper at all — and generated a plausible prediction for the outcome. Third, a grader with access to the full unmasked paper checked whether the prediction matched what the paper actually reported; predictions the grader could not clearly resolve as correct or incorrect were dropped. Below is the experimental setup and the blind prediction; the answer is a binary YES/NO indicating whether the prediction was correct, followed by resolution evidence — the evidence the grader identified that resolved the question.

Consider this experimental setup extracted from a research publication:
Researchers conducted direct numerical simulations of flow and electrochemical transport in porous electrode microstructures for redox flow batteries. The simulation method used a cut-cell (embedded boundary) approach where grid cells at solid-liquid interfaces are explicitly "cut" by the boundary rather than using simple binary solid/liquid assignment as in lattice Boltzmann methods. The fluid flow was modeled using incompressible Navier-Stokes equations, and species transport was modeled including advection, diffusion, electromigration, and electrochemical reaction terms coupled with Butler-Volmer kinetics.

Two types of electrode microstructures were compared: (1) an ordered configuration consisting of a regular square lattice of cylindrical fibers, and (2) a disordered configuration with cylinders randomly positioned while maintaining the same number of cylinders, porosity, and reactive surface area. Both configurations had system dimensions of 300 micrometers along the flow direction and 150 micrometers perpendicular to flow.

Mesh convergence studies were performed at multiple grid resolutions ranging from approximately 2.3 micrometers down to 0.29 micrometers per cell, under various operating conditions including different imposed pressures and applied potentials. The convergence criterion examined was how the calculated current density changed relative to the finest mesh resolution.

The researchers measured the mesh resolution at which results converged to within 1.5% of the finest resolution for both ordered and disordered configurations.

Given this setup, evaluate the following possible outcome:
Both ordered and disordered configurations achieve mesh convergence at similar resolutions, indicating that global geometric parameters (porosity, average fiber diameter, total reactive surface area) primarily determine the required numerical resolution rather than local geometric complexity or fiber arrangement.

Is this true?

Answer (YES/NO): YES